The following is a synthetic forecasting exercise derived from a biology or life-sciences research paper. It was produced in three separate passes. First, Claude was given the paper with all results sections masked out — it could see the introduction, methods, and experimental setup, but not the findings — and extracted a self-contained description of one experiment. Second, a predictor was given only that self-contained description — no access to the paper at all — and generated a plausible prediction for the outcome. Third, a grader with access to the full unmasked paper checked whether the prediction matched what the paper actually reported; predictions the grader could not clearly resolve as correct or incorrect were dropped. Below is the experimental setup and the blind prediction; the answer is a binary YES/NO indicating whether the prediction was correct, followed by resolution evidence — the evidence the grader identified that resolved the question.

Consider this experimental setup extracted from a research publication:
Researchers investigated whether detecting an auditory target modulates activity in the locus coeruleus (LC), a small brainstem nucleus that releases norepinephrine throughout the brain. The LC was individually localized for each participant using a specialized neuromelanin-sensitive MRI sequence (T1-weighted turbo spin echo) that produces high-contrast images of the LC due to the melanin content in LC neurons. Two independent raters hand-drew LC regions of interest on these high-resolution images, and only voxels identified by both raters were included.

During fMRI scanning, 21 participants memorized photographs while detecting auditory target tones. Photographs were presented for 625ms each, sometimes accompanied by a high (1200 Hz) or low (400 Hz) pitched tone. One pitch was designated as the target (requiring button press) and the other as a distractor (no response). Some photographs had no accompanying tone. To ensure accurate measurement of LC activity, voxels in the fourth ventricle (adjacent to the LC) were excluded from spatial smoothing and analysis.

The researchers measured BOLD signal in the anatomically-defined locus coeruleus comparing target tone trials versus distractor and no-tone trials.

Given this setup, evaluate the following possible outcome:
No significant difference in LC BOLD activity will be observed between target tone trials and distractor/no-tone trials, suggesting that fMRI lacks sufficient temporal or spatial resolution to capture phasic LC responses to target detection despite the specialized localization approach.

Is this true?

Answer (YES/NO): NO